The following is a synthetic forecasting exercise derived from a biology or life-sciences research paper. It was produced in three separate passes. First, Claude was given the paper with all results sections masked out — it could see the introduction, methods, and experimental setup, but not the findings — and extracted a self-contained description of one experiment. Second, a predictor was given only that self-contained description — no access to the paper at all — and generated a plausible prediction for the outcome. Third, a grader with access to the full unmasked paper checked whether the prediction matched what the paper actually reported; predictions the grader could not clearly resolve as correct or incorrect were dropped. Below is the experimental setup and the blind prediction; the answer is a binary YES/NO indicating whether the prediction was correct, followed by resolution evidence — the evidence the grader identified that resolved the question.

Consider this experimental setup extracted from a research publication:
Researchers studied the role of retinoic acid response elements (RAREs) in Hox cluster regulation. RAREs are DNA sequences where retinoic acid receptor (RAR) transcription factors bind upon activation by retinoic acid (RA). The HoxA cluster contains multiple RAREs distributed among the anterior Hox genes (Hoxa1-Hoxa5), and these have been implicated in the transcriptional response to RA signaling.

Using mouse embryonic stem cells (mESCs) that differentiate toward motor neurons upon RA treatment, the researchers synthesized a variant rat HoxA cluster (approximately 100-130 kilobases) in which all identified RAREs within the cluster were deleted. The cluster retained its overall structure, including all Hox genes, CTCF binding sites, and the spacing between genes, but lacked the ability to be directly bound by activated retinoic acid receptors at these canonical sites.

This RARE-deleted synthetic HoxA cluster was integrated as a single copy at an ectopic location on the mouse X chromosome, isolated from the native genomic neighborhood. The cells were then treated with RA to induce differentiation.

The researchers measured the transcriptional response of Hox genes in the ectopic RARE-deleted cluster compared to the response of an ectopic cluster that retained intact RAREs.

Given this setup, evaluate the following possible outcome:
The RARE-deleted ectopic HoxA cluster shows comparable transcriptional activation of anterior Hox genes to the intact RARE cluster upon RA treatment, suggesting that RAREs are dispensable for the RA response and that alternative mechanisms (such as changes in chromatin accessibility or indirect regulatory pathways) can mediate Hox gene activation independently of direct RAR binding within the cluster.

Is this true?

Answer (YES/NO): NO